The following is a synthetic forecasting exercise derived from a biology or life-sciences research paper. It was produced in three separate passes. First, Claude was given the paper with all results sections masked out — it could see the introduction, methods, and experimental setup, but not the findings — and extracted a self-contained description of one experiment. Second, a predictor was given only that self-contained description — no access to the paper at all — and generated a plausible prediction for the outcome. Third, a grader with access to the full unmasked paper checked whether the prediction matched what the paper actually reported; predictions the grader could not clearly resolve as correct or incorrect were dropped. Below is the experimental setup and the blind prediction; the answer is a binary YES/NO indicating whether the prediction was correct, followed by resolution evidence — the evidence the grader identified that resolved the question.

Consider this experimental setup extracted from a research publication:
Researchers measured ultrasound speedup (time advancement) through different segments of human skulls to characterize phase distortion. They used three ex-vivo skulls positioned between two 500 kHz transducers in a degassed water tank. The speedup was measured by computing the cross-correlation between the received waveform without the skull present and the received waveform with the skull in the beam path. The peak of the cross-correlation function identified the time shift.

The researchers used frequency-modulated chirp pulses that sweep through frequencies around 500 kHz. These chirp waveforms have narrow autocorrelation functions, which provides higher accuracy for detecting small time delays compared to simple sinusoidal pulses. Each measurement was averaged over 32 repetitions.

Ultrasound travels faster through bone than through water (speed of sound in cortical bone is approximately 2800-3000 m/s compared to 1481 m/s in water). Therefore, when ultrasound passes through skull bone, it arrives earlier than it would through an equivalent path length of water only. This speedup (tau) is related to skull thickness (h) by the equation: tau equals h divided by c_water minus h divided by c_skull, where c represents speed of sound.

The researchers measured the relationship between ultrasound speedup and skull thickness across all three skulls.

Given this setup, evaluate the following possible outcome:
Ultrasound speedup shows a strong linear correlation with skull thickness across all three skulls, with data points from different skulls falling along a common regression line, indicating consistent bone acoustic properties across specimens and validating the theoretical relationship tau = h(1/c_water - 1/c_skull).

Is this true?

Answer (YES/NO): NO